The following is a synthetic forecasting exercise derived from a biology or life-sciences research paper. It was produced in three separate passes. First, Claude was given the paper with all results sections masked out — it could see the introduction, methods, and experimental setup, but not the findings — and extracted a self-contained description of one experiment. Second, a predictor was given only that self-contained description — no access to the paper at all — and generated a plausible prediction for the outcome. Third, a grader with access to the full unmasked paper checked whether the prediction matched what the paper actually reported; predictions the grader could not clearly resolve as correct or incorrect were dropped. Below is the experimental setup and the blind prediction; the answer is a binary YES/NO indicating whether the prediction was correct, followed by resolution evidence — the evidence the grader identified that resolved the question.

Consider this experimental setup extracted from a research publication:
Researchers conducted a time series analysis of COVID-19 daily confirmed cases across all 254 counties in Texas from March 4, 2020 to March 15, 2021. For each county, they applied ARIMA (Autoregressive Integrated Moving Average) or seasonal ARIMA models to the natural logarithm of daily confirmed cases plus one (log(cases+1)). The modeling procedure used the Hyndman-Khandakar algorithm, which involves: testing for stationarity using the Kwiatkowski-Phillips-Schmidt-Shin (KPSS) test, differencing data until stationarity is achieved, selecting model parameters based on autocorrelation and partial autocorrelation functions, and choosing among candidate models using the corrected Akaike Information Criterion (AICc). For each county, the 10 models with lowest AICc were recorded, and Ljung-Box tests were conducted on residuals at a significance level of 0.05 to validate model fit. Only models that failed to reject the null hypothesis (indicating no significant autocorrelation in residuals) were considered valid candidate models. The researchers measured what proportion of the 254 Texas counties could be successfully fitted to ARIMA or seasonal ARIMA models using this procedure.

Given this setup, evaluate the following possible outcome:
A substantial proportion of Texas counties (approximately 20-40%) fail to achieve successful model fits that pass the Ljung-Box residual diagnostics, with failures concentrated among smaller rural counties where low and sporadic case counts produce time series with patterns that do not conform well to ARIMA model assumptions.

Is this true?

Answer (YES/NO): NO